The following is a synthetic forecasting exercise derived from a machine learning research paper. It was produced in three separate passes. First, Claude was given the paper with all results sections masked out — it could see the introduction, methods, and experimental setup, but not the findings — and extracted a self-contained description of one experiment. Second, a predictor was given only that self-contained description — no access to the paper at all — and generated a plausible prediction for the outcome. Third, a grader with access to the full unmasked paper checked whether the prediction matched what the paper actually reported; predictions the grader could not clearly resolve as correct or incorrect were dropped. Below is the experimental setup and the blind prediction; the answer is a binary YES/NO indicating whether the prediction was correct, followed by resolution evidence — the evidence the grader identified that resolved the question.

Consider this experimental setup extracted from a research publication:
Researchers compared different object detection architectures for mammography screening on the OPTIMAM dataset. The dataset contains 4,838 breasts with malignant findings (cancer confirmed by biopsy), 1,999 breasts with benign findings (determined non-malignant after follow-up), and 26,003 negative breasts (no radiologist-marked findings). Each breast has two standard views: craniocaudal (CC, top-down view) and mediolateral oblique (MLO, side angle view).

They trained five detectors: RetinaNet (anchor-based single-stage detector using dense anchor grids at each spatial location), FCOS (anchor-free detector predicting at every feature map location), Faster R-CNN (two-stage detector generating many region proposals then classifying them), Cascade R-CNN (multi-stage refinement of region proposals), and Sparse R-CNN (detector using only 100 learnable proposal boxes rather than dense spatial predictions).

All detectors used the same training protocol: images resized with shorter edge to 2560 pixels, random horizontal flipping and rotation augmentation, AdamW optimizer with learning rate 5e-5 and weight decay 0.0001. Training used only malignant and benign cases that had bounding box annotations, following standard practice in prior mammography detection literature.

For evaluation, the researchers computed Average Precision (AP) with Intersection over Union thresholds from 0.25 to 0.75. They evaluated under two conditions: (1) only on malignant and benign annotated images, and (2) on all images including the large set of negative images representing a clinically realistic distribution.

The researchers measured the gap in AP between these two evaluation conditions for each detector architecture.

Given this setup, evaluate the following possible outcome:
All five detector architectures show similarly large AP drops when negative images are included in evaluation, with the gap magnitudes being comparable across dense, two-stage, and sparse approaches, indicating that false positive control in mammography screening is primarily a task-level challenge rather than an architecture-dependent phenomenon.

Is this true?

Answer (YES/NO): NO